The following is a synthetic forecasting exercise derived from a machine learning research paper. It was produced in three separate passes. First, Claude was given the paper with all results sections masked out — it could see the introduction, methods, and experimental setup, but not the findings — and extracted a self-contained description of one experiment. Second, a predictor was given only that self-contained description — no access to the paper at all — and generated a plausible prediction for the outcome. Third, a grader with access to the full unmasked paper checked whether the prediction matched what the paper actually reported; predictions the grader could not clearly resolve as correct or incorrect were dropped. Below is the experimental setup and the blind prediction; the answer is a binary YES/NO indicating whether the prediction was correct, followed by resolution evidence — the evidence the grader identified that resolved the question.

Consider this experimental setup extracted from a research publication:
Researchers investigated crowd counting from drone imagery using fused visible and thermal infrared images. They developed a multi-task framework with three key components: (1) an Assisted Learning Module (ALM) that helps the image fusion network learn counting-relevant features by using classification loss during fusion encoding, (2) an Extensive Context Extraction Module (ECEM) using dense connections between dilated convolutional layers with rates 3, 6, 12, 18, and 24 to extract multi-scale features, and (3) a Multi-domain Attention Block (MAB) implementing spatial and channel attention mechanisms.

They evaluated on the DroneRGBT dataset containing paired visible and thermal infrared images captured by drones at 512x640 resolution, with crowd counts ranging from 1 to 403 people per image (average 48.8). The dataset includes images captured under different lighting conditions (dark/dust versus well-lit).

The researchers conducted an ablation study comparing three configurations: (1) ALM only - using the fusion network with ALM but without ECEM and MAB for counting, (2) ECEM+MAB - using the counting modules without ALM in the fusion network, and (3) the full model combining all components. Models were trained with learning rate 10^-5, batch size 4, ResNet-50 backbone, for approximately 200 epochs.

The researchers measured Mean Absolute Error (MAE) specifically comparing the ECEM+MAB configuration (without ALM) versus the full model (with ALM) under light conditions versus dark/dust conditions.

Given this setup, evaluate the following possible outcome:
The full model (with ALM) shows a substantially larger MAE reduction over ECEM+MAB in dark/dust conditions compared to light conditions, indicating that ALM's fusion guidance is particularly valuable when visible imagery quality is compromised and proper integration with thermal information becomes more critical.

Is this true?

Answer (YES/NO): YES